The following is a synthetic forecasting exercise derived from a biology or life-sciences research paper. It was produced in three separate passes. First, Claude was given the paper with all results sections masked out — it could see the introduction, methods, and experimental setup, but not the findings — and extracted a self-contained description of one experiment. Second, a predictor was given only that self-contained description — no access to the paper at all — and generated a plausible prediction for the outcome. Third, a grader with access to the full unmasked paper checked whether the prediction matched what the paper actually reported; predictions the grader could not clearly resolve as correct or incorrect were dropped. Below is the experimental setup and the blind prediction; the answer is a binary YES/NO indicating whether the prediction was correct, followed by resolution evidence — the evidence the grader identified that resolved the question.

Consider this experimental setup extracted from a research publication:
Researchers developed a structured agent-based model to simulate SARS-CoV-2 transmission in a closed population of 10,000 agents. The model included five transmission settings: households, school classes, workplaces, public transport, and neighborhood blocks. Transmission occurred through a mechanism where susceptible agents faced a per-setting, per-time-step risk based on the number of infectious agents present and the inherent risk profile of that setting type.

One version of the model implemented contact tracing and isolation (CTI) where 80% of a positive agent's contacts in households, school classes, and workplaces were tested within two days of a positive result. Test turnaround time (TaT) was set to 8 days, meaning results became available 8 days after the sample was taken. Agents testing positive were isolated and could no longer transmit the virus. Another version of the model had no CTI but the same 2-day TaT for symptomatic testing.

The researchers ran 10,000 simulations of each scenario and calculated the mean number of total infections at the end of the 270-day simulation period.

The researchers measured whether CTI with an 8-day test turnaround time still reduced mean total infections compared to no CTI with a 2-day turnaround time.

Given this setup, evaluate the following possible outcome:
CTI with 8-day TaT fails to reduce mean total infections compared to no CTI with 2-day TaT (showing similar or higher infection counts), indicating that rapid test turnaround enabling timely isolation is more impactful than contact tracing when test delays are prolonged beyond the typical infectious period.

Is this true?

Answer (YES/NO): NO